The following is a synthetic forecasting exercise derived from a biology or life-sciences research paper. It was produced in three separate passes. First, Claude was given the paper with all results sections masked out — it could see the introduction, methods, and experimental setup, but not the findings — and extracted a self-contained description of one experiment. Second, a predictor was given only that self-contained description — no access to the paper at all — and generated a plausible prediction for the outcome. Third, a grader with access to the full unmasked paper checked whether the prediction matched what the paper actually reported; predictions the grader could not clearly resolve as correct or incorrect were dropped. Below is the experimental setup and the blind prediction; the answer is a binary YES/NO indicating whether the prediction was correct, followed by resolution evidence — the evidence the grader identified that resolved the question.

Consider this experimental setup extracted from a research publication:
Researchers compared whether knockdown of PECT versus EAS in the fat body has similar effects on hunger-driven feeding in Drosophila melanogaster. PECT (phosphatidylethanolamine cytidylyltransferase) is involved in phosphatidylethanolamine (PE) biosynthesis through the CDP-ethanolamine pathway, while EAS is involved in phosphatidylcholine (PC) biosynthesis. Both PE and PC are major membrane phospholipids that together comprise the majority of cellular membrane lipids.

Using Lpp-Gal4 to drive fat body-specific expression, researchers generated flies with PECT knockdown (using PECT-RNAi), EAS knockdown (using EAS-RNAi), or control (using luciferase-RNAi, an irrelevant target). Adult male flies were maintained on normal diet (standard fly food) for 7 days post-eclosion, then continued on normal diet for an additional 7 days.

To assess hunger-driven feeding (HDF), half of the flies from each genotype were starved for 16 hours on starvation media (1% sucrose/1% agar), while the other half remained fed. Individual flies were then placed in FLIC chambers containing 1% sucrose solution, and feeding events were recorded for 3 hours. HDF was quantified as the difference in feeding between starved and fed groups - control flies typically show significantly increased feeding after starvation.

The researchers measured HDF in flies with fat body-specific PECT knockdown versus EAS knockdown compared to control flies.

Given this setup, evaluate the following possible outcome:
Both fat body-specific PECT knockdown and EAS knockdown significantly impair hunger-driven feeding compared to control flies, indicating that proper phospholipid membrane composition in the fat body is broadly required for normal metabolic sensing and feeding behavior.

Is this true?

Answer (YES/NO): NO